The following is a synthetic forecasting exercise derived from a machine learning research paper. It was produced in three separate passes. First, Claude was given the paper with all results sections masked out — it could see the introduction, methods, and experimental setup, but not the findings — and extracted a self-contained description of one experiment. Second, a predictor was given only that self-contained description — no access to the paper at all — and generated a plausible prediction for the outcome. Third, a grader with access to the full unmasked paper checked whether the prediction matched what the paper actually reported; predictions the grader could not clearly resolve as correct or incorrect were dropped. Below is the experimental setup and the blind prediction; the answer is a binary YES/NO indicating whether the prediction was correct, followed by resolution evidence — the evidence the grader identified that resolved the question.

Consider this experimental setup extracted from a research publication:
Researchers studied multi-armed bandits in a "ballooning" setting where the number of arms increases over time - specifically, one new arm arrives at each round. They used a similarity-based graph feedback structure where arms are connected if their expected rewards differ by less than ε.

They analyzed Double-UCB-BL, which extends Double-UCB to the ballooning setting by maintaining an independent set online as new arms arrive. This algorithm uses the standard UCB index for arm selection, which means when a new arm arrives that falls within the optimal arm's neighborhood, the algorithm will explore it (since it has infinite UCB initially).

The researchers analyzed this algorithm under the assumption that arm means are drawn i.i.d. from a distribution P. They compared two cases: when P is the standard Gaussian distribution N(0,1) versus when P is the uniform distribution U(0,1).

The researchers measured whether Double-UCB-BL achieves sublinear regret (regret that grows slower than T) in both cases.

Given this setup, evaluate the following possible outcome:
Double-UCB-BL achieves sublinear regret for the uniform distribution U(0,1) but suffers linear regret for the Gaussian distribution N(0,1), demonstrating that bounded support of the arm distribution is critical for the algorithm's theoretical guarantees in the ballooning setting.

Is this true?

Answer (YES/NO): NO